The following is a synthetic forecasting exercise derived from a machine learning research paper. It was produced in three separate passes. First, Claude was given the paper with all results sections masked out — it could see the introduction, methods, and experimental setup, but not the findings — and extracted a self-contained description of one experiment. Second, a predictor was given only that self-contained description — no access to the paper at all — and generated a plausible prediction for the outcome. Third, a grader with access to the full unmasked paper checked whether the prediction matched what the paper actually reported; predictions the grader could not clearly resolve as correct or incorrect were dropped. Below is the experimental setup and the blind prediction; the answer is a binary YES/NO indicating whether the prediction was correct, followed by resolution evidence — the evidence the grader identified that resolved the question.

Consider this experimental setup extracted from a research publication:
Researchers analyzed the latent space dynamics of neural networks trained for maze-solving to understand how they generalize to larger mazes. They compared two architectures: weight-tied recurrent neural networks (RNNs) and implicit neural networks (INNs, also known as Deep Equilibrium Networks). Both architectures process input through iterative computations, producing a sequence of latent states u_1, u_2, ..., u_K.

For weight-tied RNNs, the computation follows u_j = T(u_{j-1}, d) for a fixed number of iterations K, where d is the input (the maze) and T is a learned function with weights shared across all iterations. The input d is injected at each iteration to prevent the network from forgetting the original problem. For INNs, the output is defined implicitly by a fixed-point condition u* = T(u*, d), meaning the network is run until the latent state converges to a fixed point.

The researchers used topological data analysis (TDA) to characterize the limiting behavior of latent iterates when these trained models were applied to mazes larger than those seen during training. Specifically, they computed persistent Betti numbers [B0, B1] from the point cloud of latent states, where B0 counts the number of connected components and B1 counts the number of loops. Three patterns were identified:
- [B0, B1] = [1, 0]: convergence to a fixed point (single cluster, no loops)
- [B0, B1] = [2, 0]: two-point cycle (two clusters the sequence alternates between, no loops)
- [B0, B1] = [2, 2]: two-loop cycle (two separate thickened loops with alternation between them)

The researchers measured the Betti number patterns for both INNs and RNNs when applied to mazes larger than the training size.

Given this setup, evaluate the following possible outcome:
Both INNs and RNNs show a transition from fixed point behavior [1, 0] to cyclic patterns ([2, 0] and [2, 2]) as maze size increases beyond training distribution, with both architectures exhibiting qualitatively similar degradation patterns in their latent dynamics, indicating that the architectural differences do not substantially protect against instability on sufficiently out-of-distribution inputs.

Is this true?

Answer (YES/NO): NO